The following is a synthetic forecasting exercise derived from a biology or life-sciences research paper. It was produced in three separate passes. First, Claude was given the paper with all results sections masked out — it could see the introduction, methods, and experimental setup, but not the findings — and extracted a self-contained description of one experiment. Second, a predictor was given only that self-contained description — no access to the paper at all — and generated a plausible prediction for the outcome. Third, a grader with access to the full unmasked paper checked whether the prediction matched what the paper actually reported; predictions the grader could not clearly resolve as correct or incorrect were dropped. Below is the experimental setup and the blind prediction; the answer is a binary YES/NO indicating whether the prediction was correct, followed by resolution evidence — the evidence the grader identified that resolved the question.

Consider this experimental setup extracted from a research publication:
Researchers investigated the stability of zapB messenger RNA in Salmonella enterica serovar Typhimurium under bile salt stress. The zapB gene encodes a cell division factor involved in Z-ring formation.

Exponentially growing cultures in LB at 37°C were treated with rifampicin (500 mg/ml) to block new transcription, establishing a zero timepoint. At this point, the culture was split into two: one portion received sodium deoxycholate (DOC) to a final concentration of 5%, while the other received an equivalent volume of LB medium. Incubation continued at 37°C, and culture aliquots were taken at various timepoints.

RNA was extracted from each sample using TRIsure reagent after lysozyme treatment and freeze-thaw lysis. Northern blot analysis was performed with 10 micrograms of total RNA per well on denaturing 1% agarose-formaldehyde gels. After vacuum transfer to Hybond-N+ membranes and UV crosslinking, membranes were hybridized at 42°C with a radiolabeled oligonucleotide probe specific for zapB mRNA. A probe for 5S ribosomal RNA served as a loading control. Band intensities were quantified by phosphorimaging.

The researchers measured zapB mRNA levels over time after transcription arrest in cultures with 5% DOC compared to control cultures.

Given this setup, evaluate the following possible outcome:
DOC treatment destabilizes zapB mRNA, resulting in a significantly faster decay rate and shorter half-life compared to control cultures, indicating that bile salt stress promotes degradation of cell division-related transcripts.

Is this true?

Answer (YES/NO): NO